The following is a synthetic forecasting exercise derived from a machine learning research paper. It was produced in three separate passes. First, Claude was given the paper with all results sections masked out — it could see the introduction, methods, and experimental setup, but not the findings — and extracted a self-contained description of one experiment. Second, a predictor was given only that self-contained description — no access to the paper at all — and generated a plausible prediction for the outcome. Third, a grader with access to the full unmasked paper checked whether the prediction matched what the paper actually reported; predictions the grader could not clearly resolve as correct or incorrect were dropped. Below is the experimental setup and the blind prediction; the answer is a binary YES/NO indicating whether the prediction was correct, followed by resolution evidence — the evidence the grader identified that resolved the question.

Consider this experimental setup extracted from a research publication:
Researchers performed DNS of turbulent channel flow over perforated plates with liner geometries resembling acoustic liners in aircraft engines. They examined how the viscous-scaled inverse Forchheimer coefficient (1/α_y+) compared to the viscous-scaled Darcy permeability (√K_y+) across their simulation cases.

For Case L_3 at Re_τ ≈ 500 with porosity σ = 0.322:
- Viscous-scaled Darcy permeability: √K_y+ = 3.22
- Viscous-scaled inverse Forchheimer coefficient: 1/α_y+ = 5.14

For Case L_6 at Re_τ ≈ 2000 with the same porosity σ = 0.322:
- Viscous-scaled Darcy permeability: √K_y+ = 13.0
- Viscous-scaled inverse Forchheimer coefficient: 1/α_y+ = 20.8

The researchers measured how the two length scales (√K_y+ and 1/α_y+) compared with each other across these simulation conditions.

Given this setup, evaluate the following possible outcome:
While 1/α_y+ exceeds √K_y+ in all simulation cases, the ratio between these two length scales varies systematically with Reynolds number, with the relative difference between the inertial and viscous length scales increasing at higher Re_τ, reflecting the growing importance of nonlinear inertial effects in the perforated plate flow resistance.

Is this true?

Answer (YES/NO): NO